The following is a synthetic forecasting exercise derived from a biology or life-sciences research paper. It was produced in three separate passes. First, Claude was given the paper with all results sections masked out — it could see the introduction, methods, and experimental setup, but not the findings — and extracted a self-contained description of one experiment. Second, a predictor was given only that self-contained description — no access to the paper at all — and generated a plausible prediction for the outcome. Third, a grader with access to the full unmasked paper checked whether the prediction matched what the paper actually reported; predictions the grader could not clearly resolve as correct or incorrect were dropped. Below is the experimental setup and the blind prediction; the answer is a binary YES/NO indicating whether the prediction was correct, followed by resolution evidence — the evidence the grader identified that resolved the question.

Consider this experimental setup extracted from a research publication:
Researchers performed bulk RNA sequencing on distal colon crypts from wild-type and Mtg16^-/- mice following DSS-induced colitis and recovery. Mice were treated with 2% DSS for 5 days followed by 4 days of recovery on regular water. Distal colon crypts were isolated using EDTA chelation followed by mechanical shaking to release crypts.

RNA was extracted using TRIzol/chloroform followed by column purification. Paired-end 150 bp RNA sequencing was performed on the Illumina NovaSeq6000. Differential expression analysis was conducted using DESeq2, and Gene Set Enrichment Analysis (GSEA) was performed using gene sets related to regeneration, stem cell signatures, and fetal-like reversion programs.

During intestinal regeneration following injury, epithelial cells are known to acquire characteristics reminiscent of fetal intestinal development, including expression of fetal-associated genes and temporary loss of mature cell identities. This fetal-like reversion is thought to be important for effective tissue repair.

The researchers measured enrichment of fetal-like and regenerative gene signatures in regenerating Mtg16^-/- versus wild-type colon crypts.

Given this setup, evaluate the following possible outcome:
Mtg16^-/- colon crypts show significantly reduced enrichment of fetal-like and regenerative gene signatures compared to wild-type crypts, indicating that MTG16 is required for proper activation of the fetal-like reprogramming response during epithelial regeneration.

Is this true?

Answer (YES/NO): NO